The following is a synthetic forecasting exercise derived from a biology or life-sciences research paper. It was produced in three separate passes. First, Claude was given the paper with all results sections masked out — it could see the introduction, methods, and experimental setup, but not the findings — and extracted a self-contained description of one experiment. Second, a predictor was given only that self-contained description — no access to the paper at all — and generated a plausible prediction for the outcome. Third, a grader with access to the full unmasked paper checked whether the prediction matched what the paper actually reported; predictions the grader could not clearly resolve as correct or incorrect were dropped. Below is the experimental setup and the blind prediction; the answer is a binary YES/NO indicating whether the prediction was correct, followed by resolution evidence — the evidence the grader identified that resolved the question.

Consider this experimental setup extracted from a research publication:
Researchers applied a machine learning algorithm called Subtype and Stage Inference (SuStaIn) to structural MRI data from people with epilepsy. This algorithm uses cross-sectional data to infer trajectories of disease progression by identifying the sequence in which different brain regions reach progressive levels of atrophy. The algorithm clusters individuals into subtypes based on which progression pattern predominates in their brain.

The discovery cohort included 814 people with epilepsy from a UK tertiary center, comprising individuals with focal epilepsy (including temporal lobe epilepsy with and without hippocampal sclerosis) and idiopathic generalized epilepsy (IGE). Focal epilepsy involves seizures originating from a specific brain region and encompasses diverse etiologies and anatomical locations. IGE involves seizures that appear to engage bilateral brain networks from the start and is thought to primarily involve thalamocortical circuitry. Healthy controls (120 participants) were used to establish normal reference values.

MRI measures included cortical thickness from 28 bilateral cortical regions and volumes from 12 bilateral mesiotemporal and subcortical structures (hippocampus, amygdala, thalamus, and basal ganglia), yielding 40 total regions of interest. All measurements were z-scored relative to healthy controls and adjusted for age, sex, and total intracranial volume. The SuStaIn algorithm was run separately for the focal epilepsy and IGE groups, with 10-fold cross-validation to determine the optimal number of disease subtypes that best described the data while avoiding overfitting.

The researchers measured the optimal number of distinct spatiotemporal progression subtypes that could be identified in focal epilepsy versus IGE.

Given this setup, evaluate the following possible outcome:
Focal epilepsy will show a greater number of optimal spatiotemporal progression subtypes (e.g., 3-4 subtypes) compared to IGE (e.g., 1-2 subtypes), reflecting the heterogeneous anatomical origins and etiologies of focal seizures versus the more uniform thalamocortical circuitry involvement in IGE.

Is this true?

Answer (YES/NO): YES